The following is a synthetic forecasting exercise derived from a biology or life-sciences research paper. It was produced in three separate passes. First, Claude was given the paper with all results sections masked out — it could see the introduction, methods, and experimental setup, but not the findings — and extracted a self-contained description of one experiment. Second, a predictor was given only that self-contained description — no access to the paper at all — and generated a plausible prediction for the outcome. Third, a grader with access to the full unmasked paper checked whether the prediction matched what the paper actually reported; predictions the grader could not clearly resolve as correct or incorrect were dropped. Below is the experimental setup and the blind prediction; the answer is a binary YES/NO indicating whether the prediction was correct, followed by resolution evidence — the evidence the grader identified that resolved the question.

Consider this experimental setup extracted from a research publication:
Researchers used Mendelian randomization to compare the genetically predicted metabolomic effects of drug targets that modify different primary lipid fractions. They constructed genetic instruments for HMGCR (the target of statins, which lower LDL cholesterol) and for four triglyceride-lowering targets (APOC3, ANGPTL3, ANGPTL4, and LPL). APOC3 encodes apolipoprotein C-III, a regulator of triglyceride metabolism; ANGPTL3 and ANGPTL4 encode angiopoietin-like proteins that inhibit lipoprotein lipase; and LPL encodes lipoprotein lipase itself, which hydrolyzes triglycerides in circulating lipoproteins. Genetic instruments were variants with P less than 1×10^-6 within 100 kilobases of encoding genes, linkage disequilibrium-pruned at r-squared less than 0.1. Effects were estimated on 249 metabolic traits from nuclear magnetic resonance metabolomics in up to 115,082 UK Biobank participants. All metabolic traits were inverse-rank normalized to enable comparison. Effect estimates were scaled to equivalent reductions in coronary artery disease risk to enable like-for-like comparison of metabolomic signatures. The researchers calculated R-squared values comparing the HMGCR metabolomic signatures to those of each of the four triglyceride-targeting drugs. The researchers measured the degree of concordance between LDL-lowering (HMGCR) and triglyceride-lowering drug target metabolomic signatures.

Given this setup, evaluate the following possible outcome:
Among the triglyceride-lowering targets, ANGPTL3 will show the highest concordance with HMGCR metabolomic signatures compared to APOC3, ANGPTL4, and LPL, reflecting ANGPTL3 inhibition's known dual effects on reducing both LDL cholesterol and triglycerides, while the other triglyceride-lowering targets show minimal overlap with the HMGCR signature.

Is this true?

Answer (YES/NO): NO